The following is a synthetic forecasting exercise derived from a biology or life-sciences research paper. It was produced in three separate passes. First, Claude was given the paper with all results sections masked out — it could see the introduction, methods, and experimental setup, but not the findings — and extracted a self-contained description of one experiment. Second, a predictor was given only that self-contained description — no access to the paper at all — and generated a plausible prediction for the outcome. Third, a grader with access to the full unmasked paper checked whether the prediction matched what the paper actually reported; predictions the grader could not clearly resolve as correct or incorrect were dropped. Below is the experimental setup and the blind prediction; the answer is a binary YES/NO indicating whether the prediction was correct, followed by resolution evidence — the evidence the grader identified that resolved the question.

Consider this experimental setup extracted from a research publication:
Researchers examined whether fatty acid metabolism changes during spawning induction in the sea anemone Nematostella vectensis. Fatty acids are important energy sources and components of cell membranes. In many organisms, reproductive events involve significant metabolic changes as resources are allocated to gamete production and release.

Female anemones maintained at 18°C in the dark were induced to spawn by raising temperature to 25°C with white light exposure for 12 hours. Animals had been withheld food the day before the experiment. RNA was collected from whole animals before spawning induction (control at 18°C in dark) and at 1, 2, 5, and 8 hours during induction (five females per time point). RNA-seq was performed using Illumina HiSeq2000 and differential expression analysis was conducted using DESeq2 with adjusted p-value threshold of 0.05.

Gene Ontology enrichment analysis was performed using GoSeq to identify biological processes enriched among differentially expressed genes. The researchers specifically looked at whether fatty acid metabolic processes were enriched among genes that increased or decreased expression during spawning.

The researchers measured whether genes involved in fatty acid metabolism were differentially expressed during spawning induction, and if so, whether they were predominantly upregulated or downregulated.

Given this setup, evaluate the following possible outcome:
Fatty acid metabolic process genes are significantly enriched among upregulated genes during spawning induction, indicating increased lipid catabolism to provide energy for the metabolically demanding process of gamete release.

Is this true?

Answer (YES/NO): NO